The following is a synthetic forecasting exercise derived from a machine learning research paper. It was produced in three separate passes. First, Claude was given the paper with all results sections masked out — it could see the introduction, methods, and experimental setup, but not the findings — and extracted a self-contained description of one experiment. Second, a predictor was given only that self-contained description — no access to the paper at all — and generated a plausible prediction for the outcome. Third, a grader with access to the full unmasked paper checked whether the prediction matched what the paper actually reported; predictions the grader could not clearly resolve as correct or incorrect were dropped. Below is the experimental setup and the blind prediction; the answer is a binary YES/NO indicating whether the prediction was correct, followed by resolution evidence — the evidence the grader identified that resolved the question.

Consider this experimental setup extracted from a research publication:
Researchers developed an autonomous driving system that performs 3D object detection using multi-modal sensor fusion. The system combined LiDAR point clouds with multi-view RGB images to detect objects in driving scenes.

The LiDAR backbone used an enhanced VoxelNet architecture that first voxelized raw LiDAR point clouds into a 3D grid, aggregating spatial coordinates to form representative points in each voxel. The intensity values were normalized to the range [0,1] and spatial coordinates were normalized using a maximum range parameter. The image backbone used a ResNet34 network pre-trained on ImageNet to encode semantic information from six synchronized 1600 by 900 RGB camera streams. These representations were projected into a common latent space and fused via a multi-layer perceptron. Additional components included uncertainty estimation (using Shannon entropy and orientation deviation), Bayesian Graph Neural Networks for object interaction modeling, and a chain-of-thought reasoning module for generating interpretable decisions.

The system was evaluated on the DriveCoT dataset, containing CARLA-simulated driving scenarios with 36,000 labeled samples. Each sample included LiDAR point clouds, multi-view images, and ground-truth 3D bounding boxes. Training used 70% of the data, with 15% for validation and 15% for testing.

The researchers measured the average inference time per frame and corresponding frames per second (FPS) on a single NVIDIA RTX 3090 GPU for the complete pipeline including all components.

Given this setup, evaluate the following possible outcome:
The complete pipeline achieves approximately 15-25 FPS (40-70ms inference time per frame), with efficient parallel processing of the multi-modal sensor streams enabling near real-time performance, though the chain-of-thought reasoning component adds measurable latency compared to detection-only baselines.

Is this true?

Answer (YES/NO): NO